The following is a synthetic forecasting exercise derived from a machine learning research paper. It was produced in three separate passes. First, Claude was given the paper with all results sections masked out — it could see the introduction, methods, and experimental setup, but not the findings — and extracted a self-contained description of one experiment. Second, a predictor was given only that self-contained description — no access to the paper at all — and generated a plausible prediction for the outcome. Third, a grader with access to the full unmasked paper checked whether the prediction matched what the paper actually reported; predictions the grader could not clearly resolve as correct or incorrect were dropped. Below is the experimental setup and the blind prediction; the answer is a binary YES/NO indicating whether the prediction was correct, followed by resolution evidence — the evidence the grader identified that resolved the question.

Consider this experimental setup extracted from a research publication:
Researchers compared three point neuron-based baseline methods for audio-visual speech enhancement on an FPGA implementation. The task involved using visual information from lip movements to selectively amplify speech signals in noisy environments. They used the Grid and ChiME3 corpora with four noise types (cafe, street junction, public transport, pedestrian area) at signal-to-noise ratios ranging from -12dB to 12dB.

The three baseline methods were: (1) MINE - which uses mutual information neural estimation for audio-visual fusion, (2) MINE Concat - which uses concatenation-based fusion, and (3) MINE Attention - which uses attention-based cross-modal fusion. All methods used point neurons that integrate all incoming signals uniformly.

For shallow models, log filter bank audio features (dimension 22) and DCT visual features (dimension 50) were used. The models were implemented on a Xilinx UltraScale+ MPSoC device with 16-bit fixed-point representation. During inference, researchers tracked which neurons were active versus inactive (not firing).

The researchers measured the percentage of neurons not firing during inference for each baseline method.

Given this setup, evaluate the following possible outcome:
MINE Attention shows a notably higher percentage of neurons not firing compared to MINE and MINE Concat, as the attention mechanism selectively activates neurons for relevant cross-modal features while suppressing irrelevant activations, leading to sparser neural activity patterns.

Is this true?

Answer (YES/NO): NO